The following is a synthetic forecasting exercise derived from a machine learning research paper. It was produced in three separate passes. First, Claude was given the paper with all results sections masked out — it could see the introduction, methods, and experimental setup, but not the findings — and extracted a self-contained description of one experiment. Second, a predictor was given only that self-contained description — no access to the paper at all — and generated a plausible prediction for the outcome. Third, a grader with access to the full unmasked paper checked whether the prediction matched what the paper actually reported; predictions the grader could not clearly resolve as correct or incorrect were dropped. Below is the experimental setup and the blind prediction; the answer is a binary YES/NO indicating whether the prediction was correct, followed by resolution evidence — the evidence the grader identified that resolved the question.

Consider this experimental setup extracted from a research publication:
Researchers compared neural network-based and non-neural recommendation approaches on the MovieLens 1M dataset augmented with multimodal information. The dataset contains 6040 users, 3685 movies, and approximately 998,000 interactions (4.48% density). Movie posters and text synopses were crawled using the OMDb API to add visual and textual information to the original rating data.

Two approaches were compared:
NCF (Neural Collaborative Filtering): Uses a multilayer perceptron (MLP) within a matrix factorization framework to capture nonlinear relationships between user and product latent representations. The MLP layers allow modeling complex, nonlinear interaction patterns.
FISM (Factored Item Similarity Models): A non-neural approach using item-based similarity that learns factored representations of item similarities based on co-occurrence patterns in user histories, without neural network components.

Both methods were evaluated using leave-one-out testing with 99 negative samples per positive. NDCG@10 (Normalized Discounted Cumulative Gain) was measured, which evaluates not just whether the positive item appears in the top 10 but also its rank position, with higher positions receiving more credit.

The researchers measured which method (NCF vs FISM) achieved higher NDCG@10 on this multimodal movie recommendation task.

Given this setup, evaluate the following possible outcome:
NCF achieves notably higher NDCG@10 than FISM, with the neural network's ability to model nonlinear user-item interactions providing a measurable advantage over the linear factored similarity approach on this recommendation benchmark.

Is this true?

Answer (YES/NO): NO